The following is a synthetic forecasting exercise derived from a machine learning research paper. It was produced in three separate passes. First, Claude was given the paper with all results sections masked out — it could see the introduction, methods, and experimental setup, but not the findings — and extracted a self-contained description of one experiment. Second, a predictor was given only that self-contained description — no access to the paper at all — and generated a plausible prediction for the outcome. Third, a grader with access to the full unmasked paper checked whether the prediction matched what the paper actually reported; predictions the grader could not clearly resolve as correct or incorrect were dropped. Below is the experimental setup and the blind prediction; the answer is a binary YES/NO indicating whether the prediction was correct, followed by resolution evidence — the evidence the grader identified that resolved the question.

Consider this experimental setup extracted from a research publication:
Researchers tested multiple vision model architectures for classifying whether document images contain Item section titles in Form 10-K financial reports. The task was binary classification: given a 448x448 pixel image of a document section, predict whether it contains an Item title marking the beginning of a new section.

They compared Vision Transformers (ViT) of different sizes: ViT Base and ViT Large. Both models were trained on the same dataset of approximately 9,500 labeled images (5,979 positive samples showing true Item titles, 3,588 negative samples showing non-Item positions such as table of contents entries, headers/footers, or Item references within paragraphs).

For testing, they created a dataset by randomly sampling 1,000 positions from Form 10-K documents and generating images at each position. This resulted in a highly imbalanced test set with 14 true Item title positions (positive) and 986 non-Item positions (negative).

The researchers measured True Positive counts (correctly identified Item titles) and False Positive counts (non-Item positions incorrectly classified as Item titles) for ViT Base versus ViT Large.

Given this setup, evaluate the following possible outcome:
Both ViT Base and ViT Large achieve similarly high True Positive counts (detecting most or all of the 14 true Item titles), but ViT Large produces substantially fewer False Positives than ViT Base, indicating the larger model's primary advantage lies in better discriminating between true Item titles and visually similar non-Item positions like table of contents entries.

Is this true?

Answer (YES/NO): NO